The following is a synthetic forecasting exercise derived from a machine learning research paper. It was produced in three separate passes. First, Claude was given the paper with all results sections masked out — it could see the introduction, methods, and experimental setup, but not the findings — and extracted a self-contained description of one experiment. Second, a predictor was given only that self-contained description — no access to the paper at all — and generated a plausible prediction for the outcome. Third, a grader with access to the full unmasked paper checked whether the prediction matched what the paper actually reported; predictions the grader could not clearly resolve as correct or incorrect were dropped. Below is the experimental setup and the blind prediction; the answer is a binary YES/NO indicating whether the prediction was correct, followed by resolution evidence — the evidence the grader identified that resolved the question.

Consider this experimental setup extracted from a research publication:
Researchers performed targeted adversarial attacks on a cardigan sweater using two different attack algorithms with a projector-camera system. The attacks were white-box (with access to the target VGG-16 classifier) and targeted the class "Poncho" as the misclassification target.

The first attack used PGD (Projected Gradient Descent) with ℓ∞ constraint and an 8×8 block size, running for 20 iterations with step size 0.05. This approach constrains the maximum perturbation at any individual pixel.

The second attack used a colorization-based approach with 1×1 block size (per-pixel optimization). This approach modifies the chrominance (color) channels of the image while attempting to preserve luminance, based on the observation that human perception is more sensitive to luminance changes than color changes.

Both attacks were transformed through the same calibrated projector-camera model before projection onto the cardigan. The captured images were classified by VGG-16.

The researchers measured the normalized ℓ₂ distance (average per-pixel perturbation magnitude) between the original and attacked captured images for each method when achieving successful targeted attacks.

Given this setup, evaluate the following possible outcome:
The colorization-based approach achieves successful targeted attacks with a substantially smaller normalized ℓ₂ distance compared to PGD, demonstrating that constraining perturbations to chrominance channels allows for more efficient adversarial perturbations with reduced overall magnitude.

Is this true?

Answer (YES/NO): NO